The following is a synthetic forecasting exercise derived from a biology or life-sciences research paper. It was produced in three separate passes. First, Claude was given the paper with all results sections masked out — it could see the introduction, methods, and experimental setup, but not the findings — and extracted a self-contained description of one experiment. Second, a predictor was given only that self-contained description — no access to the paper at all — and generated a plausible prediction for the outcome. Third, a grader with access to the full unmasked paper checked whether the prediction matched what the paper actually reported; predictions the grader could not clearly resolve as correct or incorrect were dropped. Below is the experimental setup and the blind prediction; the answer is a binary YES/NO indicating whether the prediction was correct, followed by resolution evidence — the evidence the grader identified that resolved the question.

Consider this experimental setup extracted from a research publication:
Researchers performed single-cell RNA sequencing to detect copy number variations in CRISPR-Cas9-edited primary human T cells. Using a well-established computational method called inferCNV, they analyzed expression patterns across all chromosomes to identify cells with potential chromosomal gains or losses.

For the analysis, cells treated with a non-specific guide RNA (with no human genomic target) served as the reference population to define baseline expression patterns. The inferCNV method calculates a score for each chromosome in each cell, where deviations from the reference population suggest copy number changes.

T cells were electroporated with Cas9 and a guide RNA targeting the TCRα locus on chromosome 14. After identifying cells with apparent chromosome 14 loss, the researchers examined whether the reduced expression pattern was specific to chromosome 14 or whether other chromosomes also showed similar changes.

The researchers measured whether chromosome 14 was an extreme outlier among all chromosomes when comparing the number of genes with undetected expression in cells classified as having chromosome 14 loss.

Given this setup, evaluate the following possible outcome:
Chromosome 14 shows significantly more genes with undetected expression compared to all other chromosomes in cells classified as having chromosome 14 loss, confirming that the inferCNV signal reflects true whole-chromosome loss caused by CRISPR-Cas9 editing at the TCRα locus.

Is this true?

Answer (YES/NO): YES